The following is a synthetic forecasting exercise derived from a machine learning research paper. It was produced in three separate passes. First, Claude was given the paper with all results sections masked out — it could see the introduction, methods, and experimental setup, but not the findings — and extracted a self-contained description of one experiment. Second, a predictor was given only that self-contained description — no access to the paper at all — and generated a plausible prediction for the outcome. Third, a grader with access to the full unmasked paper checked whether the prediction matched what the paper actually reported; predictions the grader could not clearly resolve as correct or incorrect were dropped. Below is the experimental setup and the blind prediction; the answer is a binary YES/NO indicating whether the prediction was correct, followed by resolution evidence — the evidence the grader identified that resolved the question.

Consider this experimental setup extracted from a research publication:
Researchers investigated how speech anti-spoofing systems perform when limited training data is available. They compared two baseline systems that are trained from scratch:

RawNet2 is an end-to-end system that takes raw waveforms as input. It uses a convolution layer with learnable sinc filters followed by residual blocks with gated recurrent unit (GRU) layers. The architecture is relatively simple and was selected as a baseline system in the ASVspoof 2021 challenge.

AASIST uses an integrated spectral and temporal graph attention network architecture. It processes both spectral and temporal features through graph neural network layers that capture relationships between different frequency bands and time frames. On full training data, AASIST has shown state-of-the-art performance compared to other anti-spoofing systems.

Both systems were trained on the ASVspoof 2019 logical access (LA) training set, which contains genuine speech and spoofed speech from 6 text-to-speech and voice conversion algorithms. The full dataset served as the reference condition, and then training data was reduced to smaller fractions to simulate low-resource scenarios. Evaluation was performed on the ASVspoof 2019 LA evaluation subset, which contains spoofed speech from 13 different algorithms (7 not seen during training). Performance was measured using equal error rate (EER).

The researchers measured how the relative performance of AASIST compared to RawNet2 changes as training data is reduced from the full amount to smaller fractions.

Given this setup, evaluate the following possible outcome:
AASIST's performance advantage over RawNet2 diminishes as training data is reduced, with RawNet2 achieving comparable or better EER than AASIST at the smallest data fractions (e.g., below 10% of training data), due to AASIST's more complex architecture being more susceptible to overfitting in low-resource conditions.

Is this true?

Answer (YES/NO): NO